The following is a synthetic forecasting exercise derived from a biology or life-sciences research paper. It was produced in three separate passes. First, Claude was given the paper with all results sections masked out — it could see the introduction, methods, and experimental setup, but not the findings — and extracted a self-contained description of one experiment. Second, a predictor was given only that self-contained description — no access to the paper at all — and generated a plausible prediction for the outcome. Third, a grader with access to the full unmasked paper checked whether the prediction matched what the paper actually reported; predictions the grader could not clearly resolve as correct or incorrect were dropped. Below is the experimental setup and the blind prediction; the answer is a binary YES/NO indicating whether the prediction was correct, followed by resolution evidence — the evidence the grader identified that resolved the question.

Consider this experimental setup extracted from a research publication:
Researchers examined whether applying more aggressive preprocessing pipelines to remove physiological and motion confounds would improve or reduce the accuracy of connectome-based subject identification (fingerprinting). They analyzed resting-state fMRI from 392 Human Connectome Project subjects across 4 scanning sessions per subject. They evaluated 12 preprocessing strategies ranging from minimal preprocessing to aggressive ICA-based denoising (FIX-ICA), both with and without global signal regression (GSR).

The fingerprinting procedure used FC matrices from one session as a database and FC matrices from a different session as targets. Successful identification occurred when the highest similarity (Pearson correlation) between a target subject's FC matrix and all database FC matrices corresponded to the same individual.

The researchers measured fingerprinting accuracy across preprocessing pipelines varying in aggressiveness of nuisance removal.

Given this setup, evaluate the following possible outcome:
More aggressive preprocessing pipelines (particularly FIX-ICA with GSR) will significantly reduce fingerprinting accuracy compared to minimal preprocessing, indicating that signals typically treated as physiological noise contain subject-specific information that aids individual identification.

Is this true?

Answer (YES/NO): NO